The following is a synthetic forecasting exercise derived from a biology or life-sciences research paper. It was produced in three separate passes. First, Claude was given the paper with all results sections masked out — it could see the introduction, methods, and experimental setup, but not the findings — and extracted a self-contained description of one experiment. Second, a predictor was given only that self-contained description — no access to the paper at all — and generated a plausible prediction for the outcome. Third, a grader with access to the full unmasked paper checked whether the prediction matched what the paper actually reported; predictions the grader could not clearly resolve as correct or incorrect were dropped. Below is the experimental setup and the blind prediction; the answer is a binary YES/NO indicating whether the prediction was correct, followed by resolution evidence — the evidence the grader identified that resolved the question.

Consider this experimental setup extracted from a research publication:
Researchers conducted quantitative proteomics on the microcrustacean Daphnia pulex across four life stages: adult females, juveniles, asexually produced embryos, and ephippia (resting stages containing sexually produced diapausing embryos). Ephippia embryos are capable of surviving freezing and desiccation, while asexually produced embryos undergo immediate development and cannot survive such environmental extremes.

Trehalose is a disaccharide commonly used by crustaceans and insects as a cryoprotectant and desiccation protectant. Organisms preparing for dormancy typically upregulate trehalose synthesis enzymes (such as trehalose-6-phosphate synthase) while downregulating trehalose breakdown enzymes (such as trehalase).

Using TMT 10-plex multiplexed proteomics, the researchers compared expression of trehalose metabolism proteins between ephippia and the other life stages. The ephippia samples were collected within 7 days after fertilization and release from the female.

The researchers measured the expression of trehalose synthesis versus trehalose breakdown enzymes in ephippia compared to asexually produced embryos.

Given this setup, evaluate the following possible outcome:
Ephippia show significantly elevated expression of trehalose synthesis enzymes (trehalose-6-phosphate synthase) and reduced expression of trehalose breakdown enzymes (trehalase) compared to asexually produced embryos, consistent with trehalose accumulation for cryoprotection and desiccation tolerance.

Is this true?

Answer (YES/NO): YES